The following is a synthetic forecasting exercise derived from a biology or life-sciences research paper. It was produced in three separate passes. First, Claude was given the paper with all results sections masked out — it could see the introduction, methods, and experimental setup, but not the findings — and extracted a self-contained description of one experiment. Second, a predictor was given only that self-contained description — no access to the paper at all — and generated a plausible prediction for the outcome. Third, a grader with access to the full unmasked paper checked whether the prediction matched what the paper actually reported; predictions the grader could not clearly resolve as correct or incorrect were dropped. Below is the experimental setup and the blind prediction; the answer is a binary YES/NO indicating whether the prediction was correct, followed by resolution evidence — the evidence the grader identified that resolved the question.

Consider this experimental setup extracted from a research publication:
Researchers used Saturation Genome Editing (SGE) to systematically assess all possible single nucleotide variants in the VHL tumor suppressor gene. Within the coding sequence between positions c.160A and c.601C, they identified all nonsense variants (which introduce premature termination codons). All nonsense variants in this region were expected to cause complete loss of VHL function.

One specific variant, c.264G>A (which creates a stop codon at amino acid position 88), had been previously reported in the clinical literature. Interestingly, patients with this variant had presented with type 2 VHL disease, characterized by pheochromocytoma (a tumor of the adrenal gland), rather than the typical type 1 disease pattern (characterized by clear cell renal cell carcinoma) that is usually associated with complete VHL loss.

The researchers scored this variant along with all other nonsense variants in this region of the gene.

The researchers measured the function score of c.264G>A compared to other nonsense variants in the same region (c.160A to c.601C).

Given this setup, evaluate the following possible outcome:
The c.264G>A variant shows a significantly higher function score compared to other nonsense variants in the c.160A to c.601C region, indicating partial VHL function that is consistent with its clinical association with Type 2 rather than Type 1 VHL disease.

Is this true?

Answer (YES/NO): YES